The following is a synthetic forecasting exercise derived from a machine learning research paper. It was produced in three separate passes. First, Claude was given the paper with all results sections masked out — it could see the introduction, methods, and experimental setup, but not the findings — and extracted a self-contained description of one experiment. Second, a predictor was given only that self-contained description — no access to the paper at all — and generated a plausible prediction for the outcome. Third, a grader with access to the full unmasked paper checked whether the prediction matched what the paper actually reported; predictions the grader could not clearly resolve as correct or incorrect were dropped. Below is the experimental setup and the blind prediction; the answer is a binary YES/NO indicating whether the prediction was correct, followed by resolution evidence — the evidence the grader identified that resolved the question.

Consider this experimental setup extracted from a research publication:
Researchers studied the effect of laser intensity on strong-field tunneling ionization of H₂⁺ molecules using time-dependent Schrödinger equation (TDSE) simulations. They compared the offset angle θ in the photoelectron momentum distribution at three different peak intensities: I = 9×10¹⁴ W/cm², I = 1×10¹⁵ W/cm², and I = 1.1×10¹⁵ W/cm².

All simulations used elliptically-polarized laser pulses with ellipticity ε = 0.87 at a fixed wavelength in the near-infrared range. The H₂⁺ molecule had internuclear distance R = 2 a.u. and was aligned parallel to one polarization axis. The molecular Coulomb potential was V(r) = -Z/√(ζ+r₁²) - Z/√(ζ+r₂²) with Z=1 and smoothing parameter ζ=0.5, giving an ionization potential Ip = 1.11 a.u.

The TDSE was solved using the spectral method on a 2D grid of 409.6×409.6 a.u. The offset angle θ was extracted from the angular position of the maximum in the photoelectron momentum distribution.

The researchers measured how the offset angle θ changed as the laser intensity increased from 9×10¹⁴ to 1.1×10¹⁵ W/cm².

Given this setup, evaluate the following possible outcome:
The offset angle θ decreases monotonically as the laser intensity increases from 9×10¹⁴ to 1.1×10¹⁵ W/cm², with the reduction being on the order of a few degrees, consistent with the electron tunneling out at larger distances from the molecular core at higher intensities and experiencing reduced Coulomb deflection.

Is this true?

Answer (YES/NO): NO